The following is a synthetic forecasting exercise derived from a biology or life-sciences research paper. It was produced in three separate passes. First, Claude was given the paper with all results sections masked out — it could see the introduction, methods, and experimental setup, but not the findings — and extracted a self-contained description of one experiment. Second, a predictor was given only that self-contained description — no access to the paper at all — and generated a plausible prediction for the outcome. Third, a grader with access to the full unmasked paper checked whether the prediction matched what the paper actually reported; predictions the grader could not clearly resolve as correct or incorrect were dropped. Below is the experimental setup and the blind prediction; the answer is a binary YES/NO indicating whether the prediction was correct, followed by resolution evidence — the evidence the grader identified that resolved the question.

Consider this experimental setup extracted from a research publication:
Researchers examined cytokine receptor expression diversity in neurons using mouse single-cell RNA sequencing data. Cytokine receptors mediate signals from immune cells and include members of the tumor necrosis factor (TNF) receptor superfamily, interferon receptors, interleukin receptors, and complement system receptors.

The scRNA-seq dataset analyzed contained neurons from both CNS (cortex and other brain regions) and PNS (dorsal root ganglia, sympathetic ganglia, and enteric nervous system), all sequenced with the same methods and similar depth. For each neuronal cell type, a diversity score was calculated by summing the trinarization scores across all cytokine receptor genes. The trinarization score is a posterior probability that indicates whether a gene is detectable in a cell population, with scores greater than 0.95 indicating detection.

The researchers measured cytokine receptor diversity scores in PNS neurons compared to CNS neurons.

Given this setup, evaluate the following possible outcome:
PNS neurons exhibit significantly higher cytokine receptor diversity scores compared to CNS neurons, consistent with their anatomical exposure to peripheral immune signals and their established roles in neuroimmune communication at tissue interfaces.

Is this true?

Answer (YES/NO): YES